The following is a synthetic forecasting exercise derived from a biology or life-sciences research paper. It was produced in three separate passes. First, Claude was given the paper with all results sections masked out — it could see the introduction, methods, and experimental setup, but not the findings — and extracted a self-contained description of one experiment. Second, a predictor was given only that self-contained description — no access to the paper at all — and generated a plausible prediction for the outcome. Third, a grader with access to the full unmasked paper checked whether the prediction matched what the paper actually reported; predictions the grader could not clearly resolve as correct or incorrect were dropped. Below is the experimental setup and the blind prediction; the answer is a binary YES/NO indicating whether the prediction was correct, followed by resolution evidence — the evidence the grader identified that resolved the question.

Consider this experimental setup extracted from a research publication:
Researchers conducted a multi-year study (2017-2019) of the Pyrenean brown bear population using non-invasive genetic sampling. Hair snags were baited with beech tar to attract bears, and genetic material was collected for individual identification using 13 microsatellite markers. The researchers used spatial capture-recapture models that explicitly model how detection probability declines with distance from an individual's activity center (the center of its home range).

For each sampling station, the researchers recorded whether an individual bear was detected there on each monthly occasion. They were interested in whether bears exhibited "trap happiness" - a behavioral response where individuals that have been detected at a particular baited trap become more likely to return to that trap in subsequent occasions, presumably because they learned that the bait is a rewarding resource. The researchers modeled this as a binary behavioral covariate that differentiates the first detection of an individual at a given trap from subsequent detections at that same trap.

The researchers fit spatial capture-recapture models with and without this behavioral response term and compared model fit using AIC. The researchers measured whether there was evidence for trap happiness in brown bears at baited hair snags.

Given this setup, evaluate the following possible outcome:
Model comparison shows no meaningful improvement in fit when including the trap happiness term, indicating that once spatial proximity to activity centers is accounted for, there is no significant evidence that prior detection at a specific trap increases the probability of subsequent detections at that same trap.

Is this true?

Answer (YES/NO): NO